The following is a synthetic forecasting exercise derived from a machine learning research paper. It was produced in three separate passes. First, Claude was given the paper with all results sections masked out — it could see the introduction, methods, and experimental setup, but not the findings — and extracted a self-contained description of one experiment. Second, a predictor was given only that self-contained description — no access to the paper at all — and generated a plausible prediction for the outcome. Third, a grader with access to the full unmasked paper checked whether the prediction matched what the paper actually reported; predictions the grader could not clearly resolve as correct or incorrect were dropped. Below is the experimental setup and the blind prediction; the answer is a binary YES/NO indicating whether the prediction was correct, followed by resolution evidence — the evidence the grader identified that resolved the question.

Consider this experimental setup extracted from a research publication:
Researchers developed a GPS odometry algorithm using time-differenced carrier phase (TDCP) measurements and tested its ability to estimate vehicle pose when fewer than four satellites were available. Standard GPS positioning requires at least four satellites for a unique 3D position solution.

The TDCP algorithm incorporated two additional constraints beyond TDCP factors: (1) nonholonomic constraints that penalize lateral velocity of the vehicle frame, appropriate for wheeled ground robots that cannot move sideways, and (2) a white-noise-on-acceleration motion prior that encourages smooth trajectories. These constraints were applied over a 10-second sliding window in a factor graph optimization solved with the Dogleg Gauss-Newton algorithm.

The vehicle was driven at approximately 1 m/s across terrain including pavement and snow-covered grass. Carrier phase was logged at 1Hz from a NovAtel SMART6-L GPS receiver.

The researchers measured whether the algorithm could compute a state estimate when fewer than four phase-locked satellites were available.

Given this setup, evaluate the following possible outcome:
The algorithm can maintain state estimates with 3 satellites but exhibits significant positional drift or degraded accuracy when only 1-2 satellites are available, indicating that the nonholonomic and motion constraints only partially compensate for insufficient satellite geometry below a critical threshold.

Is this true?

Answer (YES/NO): NO